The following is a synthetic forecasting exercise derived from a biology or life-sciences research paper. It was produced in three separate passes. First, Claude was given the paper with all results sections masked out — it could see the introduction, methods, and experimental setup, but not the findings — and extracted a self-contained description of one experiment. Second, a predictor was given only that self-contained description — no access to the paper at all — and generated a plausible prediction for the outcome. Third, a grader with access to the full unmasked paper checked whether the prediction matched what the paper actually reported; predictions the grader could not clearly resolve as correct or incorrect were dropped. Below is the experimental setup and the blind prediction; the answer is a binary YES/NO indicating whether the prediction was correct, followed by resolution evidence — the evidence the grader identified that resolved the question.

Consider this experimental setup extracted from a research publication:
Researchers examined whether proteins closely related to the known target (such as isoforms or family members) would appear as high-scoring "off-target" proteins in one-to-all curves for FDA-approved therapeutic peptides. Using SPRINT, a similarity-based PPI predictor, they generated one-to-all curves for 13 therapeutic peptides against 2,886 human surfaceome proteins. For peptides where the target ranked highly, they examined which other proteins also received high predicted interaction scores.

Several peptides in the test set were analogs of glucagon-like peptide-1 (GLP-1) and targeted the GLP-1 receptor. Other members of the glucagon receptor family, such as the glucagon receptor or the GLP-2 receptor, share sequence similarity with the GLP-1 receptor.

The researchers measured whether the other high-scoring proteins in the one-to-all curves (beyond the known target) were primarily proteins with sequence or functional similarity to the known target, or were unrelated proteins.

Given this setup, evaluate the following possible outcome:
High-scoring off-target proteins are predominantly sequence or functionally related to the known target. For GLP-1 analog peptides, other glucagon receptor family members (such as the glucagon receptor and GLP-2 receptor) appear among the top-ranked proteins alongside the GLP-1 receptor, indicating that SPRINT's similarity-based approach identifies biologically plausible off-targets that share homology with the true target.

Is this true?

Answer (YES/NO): YES